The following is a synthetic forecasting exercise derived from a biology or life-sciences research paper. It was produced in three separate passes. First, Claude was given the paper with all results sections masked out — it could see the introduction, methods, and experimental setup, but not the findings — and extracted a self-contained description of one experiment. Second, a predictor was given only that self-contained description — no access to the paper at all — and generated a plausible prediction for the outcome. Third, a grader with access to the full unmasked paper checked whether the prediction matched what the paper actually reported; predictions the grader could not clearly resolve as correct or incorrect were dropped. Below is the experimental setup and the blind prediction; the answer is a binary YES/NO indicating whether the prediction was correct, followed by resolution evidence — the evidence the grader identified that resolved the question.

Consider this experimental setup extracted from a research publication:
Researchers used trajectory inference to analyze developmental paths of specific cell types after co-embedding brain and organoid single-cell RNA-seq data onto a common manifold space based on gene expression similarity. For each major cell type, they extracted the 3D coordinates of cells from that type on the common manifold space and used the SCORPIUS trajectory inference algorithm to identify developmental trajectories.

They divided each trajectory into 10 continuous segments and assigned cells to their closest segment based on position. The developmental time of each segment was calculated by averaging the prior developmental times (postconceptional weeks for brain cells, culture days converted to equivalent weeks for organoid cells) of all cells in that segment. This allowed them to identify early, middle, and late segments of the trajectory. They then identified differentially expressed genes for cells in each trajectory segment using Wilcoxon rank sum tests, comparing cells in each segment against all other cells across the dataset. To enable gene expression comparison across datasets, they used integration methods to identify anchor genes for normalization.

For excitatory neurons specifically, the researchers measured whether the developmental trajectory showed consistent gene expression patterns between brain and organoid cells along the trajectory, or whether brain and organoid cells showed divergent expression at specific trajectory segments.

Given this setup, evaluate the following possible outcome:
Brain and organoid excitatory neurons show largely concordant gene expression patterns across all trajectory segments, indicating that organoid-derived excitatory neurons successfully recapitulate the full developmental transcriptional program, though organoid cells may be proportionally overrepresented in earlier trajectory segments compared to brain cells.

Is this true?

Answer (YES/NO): NO